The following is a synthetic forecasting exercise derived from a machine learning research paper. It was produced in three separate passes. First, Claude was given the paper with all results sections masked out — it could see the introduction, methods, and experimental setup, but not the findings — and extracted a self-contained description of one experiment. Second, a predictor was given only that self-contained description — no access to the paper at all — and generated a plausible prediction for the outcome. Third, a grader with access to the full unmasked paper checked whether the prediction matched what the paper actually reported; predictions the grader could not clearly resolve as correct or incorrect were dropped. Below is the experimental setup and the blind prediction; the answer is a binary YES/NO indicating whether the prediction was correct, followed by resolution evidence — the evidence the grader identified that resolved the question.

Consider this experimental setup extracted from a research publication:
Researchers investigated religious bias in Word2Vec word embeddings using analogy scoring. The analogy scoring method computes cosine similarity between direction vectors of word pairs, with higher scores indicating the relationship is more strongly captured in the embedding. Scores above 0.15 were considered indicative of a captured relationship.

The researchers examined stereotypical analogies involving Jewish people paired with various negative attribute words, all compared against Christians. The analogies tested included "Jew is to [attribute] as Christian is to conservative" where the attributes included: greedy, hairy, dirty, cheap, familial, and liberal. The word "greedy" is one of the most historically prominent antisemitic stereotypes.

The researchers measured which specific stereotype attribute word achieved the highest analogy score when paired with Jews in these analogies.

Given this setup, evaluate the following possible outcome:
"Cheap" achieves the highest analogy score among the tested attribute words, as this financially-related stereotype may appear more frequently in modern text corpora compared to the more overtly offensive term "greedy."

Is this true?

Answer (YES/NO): NO